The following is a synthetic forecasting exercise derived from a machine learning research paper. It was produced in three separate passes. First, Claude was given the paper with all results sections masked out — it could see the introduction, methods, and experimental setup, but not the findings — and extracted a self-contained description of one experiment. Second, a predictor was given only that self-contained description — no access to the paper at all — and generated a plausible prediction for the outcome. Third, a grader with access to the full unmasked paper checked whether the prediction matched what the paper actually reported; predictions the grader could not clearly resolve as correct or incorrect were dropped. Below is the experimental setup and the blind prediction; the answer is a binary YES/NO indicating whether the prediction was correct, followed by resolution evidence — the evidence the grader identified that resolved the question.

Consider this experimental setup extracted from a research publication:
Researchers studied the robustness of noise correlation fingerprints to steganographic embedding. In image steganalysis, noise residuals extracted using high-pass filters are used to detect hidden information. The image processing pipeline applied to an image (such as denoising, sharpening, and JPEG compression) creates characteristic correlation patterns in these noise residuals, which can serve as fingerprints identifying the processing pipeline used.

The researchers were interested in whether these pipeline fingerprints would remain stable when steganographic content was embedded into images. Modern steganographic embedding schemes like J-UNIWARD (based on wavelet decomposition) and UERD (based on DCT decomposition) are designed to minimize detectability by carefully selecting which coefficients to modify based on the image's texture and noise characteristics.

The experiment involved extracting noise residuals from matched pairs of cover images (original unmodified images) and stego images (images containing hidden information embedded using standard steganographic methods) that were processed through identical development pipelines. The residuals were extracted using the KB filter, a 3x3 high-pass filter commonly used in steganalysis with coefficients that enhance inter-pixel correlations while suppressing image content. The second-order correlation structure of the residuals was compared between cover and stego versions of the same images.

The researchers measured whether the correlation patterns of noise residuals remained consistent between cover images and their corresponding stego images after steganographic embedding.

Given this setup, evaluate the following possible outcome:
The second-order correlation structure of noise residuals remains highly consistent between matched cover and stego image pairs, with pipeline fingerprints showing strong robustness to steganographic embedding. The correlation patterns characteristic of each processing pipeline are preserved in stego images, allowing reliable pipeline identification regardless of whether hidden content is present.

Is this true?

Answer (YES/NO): YES